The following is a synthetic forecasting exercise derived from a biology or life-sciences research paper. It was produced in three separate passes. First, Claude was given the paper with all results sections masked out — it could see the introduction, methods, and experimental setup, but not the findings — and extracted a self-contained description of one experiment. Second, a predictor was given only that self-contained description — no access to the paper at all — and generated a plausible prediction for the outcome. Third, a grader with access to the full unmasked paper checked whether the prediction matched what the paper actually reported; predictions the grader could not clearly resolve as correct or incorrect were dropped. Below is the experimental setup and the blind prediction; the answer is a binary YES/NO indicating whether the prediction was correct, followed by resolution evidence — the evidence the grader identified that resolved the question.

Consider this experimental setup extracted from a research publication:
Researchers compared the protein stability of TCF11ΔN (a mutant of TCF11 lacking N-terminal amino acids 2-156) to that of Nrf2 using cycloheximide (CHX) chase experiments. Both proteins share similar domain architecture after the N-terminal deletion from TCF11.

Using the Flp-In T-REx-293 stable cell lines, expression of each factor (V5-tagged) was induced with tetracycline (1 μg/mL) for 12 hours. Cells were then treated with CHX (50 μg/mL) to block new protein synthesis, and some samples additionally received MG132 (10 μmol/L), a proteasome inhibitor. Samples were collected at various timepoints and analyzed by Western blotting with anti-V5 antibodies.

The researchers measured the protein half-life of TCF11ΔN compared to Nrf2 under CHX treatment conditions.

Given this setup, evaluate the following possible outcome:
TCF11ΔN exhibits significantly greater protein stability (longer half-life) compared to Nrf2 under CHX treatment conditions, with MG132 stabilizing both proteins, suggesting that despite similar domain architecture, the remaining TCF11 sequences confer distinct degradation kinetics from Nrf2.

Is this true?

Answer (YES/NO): YES